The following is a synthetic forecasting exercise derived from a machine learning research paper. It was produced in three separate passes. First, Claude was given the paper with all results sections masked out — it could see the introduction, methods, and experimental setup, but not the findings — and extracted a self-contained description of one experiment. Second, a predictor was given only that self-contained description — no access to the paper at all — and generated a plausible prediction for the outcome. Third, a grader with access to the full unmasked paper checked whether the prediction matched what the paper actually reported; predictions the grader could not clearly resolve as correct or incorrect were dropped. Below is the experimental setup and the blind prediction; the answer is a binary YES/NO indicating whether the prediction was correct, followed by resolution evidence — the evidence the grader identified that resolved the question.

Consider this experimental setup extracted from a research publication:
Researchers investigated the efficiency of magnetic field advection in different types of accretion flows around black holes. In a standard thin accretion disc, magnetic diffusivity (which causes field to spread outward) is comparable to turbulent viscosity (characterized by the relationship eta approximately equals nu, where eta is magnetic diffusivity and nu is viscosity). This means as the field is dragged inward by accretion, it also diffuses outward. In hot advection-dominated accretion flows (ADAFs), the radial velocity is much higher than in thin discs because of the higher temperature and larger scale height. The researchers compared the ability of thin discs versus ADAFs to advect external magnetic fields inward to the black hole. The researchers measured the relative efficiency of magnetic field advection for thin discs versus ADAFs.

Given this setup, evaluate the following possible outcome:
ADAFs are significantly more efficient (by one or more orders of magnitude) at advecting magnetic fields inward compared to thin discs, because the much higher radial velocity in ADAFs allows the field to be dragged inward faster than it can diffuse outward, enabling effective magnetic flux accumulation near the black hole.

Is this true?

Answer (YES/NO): YES